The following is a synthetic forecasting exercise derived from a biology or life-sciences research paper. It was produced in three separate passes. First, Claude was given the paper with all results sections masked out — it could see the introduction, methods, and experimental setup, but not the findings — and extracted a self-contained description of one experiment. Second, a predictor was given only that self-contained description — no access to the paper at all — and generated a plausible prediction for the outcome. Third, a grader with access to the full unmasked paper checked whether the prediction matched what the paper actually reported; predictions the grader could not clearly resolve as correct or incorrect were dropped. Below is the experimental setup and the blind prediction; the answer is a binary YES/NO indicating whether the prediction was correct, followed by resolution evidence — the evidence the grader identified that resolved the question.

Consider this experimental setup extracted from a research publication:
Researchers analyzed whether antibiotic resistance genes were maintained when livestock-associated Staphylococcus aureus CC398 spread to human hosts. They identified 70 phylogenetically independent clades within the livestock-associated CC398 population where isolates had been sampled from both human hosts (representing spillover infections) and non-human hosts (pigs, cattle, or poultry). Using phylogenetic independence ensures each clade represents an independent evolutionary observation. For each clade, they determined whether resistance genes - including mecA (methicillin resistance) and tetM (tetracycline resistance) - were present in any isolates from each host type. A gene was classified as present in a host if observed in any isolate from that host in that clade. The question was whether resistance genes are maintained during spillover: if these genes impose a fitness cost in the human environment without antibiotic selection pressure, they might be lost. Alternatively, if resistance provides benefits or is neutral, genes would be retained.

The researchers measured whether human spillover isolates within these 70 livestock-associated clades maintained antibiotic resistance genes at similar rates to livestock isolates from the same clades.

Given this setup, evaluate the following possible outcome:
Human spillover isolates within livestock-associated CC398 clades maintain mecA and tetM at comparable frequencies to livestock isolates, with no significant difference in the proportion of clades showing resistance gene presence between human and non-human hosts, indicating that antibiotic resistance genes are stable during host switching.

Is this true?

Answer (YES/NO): YES